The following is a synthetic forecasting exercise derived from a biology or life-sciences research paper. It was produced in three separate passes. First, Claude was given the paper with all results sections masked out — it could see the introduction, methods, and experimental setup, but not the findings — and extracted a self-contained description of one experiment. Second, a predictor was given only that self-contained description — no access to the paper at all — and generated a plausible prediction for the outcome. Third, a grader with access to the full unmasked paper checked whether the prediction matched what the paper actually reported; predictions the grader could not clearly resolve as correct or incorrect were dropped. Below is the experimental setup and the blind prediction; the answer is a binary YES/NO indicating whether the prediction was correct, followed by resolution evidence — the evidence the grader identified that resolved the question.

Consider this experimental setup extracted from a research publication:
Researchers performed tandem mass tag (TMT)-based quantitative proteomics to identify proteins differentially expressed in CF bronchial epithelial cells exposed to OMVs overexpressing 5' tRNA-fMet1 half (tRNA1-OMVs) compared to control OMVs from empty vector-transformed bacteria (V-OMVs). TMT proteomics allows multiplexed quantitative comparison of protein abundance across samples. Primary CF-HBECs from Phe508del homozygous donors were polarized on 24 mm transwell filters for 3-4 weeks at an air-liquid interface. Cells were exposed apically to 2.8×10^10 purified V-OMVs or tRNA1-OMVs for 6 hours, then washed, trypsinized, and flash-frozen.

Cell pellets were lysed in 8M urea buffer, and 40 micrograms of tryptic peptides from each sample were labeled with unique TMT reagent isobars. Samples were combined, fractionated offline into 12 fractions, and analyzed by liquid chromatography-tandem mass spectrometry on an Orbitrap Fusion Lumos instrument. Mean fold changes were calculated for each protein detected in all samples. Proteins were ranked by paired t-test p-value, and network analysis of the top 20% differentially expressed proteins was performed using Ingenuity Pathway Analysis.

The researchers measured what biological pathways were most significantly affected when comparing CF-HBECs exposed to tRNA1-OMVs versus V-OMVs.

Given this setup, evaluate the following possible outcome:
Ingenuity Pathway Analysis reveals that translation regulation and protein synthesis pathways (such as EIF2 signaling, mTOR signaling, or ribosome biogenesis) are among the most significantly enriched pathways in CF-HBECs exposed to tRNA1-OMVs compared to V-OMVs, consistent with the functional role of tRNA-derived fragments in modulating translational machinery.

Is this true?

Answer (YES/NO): NO